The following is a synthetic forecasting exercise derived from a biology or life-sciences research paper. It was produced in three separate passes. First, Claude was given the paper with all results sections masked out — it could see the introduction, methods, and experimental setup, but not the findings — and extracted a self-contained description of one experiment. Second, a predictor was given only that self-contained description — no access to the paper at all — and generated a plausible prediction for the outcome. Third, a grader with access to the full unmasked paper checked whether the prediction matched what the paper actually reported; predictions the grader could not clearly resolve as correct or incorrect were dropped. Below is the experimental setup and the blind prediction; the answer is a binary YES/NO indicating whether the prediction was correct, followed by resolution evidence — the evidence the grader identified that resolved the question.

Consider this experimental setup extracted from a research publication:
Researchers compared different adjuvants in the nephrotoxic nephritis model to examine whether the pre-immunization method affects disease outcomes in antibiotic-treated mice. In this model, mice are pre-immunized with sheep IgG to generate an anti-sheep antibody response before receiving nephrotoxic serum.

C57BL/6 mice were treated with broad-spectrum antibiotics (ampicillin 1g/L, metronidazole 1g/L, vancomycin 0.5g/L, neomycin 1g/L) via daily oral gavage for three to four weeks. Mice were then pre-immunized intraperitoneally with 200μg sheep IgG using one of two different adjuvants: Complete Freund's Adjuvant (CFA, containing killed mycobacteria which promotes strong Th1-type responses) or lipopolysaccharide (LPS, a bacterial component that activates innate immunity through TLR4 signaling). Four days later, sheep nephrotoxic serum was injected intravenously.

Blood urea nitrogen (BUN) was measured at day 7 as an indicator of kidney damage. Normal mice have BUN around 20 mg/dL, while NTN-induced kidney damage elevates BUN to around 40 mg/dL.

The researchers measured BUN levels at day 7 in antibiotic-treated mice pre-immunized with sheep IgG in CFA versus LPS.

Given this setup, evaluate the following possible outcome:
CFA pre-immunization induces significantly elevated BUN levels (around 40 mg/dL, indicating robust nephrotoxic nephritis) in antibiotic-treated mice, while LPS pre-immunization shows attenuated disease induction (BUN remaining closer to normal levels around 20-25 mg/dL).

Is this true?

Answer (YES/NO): NO